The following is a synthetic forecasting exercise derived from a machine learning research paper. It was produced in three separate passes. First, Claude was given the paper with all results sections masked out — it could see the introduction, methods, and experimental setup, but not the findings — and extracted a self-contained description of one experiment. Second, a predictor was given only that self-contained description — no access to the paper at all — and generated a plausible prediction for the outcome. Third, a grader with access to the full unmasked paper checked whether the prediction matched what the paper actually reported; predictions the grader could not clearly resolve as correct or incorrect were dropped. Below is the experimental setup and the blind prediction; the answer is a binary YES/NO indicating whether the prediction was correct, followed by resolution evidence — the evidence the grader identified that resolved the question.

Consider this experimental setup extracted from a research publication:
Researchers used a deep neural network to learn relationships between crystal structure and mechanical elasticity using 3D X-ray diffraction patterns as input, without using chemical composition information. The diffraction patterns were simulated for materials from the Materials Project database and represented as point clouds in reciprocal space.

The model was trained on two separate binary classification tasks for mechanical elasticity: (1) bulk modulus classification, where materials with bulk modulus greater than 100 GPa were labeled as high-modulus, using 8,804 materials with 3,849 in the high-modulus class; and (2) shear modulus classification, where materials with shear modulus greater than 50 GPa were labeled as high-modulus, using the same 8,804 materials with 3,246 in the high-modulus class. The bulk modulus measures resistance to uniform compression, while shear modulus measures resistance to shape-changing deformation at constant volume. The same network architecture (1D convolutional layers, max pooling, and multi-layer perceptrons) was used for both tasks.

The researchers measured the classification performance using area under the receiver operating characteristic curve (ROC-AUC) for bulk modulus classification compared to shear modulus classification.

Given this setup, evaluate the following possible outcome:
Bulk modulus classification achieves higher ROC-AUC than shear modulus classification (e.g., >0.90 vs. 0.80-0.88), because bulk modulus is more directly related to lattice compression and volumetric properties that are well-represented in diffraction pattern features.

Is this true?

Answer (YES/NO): YES